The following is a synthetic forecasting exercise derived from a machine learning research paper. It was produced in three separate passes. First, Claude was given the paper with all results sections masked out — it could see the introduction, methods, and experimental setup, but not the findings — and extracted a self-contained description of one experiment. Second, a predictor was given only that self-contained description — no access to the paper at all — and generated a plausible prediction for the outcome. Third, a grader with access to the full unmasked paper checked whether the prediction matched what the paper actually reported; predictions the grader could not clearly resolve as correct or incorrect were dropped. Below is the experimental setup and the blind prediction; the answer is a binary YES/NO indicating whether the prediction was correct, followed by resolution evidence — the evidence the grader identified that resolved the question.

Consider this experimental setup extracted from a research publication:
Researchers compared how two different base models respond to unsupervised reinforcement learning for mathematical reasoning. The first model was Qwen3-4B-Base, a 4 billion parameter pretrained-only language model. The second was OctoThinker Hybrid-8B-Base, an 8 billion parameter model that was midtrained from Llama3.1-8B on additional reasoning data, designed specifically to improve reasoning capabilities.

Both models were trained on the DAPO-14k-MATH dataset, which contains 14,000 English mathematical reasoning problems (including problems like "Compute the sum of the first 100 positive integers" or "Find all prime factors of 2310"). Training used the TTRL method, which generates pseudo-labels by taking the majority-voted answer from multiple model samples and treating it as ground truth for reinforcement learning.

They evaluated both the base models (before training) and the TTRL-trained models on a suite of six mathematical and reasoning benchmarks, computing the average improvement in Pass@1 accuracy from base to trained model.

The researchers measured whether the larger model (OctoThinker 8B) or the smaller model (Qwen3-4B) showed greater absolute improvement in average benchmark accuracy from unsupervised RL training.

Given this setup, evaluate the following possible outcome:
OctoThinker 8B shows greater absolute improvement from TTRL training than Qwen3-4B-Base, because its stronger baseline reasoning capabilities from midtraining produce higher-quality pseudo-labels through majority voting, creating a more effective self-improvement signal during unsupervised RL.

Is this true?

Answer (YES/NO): NO